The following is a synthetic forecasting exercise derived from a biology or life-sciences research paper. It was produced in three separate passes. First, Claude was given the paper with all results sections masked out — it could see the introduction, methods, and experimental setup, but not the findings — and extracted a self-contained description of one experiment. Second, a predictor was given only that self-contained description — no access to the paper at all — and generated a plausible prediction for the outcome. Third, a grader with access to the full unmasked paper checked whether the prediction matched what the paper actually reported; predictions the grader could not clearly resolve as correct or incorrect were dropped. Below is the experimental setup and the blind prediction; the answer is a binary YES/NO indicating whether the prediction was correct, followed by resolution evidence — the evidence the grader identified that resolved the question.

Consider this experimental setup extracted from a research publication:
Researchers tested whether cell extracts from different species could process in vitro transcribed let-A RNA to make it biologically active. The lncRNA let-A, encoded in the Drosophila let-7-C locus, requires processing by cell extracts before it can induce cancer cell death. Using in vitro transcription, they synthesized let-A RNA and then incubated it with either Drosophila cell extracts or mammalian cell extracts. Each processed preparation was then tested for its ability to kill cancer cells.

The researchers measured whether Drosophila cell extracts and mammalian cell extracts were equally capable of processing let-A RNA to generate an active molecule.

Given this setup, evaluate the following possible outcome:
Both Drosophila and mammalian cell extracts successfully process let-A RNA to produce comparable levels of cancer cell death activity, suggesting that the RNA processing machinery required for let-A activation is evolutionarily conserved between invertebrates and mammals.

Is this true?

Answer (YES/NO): YES